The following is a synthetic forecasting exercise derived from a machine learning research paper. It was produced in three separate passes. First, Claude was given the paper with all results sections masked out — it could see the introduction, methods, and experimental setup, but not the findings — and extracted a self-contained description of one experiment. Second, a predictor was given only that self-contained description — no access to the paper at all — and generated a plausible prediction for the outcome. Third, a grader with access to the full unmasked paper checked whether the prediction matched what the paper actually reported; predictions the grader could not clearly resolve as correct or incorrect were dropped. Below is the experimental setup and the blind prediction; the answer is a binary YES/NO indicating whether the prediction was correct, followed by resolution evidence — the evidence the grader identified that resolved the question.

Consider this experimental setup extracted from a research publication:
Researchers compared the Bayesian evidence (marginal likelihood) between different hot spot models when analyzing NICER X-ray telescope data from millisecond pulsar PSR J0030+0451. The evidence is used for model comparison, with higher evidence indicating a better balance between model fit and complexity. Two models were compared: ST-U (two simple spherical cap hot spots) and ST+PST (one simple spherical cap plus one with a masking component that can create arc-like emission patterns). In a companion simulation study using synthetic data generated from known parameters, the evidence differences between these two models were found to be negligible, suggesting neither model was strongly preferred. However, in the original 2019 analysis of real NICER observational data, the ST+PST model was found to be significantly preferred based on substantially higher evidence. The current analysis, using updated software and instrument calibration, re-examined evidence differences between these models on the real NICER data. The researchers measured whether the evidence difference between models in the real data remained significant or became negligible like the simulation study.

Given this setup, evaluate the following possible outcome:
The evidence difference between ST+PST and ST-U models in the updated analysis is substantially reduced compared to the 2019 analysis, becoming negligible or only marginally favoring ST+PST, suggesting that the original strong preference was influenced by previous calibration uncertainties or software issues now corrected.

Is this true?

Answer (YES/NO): NO